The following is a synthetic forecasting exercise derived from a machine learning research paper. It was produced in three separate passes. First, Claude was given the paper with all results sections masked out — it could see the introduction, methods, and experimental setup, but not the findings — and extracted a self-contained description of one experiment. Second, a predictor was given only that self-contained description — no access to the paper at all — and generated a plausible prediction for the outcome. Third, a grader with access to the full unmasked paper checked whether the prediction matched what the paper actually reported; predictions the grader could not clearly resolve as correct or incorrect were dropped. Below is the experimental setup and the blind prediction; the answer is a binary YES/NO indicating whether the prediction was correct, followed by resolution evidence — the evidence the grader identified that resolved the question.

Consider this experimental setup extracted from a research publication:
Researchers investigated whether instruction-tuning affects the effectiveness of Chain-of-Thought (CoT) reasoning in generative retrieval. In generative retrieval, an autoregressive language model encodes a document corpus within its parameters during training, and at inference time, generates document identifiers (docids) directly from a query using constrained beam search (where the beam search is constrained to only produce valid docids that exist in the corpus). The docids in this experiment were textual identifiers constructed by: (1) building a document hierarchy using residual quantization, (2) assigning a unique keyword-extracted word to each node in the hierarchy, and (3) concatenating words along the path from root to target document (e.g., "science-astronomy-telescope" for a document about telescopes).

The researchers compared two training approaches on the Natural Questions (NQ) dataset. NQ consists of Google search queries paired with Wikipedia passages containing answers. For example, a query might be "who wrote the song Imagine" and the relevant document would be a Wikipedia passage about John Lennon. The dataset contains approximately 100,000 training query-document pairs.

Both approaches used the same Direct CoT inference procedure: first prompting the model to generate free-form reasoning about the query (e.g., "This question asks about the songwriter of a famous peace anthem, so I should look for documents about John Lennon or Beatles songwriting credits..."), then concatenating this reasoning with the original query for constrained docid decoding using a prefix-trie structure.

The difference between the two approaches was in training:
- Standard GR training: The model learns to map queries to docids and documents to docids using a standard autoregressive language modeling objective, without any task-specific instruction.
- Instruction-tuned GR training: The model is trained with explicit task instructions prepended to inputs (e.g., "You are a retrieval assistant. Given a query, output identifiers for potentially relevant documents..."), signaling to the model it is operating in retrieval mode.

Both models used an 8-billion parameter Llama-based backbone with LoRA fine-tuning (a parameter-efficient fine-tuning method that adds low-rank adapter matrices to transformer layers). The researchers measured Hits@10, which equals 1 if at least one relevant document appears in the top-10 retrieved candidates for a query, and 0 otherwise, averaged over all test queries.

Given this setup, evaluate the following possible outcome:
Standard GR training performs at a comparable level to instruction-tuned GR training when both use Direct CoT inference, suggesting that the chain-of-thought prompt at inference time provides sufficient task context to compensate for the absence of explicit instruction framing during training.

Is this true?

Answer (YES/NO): NO